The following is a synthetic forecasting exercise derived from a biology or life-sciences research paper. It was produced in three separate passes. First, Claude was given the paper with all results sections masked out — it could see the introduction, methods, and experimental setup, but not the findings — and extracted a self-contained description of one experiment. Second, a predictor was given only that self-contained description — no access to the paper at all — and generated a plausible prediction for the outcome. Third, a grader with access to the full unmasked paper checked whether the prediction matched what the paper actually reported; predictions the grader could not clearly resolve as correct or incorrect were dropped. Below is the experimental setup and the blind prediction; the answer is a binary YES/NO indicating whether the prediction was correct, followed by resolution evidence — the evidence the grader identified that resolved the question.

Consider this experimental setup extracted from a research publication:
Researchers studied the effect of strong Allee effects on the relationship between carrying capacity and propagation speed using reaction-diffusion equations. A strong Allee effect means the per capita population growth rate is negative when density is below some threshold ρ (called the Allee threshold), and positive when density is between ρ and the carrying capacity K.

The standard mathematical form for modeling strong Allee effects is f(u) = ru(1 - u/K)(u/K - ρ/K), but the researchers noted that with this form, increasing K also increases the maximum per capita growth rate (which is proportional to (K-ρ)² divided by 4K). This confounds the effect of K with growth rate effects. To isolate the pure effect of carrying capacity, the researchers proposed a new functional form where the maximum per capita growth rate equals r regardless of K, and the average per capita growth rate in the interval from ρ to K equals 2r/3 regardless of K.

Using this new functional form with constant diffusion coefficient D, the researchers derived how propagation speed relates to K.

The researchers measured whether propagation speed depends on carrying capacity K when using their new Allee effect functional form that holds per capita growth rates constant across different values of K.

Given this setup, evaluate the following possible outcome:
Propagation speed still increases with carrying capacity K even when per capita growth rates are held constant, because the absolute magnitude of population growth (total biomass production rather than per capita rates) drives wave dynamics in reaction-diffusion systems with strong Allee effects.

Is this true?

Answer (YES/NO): YES